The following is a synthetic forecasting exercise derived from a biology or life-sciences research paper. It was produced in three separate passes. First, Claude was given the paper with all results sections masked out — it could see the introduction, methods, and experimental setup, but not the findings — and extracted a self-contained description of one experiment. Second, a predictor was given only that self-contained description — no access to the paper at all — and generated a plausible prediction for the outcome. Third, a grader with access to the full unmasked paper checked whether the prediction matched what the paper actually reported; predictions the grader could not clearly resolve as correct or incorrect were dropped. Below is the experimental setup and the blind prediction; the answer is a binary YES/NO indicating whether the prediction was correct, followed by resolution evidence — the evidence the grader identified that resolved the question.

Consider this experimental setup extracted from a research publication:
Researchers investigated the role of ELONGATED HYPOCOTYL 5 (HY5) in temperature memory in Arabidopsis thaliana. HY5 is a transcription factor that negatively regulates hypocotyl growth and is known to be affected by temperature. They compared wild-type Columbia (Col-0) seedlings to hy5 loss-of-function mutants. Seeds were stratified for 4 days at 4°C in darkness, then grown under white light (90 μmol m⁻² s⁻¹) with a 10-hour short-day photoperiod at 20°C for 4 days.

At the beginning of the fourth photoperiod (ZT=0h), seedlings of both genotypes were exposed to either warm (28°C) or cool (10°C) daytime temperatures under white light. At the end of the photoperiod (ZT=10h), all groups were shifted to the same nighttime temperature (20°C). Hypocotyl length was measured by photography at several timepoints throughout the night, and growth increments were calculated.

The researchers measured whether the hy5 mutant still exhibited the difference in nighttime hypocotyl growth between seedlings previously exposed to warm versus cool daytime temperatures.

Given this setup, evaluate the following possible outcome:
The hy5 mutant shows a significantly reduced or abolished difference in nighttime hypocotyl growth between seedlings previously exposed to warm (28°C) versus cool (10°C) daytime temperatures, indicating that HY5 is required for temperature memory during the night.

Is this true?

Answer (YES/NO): NO